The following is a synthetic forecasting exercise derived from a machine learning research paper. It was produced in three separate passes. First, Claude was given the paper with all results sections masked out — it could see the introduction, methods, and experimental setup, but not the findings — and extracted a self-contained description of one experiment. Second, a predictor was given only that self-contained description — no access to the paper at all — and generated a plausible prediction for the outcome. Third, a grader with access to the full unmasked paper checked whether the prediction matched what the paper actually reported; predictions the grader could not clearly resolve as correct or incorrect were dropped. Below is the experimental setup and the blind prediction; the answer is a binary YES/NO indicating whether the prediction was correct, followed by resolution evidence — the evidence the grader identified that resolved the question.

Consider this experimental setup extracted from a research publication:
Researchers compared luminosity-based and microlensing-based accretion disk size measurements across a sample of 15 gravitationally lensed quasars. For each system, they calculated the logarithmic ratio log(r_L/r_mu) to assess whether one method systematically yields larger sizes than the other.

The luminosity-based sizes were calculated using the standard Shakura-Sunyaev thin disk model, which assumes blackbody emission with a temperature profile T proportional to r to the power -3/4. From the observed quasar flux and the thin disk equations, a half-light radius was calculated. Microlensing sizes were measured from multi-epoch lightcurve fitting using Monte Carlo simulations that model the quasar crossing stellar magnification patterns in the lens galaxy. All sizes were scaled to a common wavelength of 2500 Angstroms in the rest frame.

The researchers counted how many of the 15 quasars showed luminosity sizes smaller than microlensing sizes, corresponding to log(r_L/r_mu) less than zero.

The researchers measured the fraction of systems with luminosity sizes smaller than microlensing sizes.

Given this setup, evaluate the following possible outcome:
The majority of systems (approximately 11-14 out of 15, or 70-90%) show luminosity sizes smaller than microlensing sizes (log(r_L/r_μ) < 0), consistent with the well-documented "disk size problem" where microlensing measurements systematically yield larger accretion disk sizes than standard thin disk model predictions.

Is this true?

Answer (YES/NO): YES